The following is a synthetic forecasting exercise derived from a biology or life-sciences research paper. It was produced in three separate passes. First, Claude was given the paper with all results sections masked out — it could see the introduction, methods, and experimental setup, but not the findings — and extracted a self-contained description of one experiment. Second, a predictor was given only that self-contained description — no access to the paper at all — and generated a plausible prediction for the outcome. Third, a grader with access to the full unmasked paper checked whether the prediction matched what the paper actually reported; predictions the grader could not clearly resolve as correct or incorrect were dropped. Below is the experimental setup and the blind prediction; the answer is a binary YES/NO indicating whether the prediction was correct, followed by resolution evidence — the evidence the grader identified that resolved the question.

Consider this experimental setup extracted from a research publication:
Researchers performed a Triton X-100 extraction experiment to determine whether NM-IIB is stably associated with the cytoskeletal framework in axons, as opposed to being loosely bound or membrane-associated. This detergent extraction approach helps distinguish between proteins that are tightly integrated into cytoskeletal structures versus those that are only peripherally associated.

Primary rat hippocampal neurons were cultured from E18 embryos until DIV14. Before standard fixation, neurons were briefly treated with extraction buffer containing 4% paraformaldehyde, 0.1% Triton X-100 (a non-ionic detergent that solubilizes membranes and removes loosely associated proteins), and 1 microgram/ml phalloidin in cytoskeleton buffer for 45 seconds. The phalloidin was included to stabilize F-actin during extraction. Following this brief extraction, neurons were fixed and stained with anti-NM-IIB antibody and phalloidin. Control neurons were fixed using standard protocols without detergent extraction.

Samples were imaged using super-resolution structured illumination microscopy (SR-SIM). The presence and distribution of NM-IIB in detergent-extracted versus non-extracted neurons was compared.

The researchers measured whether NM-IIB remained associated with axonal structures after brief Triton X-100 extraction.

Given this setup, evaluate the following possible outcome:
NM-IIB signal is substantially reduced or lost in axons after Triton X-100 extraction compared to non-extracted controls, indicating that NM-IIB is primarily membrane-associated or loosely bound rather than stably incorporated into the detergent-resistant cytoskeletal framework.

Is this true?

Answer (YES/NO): YES